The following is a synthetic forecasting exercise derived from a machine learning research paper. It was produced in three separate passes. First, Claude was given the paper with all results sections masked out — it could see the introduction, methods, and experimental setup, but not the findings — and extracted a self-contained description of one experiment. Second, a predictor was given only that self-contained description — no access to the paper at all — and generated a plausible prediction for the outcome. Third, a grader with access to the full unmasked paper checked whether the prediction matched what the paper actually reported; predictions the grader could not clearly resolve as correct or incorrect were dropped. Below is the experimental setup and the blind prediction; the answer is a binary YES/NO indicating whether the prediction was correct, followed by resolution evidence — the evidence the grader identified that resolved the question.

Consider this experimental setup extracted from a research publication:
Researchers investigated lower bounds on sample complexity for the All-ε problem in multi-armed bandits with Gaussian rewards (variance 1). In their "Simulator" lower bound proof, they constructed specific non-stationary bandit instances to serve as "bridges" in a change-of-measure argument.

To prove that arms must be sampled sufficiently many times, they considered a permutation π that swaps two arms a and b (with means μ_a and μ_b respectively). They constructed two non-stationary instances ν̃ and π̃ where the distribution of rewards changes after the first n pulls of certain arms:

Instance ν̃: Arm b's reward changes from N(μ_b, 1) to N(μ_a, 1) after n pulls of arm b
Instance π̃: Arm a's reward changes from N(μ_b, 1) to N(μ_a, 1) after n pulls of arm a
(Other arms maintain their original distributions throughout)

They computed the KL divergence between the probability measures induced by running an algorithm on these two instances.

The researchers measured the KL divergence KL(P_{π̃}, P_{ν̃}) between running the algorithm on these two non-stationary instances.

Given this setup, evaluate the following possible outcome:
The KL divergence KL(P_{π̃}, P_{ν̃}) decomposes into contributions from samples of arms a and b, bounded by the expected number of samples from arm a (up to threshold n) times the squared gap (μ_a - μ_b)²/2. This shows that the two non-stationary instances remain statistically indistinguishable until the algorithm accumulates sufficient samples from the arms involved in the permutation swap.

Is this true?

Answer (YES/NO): NO